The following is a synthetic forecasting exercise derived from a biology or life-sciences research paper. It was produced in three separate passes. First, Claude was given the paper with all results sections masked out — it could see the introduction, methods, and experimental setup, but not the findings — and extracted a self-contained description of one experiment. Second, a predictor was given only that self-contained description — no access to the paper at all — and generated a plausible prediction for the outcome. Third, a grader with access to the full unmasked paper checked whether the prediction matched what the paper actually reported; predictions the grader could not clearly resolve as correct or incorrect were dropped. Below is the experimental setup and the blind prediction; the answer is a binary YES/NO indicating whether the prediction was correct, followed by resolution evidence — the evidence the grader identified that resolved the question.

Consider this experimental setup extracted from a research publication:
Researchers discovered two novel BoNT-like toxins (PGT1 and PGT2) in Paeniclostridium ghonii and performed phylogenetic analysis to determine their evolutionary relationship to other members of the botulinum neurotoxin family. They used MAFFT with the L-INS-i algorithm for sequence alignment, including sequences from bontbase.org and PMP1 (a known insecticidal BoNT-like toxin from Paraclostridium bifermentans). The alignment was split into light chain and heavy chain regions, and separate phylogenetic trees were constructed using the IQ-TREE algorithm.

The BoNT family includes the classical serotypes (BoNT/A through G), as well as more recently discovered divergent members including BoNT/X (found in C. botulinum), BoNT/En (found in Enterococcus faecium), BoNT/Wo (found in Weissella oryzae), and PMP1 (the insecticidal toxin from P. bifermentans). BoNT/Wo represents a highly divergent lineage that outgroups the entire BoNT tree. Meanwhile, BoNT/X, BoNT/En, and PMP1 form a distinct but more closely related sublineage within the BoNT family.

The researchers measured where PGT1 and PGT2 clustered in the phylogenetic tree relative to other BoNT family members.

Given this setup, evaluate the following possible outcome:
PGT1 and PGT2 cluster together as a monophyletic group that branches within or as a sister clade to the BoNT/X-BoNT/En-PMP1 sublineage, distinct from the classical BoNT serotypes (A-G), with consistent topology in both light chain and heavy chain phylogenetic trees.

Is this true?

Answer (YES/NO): YES